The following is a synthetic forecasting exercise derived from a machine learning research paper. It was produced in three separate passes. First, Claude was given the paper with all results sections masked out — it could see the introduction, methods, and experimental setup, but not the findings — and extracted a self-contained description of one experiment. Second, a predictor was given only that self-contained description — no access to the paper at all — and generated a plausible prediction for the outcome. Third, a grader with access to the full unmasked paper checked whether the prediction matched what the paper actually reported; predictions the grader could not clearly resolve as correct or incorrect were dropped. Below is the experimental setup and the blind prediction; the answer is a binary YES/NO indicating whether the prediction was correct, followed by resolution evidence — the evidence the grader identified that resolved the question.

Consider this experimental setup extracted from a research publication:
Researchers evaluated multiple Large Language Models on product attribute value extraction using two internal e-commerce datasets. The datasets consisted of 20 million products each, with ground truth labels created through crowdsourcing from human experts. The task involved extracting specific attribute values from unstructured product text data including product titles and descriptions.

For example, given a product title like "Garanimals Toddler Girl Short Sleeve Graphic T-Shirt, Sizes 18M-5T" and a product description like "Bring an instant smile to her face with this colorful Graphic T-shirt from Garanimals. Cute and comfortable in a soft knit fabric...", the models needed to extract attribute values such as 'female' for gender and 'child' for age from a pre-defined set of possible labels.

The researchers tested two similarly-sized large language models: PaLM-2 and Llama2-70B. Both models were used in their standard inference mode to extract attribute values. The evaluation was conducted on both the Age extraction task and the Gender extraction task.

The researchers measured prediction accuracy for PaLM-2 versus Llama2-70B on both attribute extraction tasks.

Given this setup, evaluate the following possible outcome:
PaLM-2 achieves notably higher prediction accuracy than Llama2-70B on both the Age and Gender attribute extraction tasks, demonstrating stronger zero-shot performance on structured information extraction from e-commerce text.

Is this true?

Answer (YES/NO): NO